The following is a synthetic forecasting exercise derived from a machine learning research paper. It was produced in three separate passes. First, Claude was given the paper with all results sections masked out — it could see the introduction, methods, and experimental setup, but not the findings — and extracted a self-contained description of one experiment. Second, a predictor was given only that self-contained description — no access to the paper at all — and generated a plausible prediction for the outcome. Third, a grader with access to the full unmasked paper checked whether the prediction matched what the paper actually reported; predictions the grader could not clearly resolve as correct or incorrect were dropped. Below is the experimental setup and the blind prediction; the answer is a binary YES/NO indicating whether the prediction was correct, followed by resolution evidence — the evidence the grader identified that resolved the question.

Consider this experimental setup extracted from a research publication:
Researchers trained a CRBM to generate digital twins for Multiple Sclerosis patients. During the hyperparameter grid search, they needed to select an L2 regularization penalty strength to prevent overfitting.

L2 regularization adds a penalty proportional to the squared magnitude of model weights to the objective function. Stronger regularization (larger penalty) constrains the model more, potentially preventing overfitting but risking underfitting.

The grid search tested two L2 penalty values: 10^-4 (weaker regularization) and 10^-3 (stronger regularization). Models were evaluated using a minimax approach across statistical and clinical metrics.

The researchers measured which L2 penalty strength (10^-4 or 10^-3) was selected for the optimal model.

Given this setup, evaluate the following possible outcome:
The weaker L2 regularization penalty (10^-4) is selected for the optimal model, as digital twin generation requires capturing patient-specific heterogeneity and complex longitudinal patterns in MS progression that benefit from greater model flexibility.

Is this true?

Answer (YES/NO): YES